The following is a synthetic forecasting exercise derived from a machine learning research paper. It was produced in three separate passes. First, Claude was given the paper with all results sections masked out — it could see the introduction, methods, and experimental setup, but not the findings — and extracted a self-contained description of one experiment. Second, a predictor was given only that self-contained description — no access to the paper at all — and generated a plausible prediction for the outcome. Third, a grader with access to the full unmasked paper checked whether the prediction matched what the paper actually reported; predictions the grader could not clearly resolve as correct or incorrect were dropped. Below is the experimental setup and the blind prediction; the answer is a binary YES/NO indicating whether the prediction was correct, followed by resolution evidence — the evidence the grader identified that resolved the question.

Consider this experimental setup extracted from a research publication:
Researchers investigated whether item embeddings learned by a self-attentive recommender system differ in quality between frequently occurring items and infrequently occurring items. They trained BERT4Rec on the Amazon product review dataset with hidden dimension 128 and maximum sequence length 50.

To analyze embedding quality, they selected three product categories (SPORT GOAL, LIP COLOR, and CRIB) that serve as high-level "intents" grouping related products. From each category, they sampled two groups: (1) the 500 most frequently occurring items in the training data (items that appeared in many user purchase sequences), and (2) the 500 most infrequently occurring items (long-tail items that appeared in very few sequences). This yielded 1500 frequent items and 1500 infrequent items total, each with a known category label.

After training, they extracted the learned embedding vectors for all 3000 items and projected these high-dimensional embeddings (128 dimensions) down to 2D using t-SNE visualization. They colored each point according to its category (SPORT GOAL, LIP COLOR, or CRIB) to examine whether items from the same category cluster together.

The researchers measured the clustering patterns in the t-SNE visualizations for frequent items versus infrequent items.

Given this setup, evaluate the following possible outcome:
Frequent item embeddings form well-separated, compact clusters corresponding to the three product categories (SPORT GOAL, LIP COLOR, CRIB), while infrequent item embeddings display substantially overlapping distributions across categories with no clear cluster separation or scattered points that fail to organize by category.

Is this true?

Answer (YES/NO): YES